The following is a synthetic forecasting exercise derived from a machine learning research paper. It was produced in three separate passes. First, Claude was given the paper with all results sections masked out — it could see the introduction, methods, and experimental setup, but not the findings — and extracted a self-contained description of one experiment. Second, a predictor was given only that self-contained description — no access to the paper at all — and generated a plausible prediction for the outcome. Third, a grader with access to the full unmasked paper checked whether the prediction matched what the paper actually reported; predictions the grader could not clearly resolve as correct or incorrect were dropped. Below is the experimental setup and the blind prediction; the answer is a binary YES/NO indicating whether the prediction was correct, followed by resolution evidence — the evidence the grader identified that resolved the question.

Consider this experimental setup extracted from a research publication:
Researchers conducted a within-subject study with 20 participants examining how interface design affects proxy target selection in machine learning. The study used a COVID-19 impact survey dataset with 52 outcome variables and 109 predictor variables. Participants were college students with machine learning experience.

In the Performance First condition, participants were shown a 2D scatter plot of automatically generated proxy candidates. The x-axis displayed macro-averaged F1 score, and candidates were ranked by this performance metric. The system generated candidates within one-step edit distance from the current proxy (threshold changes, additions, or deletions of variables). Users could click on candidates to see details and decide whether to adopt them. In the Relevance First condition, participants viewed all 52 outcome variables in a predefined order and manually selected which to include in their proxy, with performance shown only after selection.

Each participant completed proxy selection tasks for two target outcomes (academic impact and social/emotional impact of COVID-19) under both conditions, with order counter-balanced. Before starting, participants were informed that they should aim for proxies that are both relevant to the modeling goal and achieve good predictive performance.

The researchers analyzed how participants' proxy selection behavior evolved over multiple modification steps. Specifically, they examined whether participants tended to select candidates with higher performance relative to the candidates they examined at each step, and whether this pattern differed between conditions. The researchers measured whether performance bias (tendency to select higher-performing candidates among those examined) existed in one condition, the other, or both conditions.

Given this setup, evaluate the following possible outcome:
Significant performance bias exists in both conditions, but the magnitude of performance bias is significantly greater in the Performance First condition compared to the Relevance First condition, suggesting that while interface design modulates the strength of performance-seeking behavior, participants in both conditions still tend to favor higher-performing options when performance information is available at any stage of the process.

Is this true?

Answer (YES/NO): NO